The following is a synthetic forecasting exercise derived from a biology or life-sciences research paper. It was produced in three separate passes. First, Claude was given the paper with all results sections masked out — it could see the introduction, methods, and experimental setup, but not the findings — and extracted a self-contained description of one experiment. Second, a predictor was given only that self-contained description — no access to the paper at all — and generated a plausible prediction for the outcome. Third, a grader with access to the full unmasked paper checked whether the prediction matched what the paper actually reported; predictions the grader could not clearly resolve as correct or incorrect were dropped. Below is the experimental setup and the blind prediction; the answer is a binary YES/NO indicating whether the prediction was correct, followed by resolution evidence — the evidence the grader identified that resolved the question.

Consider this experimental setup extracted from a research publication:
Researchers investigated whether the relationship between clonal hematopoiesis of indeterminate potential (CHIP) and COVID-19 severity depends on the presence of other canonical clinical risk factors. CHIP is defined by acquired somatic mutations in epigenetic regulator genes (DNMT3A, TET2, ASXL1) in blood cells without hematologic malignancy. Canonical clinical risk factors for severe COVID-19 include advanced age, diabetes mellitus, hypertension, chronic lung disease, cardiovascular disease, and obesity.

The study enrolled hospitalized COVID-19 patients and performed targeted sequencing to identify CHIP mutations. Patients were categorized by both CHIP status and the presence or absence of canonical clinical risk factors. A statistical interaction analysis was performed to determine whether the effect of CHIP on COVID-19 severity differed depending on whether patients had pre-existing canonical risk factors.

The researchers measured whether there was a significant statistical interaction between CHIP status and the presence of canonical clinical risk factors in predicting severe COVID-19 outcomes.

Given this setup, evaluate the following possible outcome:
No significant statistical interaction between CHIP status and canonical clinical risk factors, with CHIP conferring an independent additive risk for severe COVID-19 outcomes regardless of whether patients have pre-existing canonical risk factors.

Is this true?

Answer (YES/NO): NO